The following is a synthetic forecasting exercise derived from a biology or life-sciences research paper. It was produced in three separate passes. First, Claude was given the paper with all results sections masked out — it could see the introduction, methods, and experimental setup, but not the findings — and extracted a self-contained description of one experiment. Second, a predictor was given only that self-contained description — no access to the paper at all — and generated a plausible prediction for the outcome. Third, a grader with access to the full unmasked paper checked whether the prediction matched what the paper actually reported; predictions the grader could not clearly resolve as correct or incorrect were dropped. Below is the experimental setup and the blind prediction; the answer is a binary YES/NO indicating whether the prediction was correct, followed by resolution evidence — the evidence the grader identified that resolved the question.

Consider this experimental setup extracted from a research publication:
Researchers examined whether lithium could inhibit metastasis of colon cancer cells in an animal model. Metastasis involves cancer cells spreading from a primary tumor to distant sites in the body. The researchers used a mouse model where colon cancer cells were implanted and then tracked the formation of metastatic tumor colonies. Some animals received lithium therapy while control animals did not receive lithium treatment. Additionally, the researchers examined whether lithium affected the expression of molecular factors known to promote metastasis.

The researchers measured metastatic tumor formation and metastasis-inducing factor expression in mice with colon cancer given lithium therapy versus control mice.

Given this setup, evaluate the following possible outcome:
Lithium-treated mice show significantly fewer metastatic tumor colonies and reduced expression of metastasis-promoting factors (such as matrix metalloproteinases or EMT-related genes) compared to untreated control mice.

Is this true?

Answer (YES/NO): YES